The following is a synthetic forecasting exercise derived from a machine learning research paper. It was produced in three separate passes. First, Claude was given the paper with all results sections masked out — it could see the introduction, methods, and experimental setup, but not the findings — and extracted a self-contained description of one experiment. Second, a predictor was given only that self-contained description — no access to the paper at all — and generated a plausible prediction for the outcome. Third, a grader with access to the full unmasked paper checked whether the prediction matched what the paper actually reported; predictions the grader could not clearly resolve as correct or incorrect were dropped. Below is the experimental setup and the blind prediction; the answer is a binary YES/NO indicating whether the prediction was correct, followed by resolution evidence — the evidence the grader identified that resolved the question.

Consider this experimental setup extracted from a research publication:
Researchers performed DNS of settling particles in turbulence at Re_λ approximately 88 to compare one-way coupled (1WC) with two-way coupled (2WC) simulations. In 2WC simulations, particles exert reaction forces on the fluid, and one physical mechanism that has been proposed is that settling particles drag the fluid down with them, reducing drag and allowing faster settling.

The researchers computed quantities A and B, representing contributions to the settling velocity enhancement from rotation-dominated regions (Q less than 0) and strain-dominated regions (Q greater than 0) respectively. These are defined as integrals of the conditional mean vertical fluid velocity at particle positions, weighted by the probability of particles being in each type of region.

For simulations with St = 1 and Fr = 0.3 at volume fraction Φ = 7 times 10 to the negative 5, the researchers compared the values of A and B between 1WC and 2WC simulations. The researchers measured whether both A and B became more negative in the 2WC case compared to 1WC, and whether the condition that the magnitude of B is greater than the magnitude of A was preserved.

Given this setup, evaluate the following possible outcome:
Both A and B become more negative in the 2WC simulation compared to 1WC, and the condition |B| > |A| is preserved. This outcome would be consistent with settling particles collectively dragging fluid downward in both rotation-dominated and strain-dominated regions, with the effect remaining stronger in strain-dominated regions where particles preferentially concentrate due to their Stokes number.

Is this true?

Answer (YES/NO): YES